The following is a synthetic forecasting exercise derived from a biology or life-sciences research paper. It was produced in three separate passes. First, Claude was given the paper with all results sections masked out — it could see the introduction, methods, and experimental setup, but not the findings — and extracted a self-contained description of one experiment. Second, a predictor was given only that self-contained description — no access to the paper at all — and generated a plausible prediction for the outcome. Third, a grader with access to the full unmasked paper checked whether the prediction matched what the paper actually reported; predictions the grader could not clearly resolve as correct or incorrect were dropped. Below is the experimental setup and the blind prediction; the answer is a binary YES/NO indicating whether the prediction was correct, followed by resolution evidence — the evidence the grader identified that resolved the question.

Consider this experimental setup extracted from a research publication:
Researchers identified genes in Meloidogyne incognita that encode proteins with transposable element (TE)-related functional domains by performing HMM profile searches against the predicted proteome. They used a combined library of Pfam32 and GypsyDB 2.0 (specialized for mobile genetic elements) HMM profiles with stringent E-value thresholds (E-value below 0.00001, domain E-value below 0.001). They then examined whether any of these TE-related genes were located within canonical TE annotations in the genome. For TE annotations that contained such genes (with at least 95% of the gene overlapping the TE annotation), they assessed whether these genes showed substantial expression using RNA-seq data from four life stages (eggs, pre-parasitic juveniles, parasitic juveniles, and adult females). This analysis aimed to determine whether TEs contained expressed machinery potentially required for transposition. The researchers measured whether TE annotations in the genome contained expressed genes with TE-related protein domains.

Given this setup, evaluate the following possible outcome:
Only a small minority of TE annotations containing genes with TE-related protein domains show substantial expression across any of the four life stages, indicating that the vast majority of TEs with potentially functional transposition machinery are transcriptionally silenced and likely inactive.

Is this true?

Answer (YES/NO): NO